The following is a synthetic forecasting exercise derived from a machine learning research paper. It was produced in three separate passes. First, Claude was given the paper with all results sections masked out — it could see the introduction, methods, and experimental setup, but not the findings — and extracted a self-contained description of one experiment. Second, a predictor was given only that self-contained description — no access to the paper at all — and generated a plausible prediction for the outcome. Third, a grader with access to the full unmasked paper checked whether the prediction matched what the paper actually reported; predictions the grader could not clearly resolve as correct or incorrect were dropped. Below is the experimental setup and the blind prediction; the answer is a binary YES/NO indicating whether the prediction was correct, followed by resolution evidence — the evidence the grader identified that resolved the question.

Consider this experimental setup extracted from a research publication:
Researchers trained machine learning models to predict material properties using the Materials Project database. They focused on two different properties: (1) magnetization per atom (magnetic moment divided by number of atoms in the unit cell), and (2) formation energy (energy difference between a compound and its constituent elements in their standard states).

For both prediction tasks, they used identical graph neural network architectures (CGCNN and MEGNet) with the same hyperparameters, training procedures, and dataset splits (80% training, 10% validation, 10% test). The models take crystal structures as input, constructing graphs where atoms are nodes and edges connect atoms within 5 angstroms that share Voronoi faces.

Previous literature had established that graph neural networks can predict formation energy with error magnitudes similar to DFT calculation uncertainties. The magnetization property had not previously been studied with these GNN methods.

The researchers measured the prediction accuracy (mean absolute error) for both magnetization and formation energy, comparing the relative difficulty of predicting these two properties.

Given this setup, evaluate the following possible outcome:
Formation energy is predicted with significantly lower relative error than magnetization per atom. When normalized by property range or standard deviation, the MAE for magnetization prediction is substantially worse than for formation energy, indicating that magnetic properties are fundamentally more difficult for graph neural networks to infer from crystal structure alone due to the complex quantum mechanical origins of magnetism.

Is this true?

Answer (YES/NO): YES